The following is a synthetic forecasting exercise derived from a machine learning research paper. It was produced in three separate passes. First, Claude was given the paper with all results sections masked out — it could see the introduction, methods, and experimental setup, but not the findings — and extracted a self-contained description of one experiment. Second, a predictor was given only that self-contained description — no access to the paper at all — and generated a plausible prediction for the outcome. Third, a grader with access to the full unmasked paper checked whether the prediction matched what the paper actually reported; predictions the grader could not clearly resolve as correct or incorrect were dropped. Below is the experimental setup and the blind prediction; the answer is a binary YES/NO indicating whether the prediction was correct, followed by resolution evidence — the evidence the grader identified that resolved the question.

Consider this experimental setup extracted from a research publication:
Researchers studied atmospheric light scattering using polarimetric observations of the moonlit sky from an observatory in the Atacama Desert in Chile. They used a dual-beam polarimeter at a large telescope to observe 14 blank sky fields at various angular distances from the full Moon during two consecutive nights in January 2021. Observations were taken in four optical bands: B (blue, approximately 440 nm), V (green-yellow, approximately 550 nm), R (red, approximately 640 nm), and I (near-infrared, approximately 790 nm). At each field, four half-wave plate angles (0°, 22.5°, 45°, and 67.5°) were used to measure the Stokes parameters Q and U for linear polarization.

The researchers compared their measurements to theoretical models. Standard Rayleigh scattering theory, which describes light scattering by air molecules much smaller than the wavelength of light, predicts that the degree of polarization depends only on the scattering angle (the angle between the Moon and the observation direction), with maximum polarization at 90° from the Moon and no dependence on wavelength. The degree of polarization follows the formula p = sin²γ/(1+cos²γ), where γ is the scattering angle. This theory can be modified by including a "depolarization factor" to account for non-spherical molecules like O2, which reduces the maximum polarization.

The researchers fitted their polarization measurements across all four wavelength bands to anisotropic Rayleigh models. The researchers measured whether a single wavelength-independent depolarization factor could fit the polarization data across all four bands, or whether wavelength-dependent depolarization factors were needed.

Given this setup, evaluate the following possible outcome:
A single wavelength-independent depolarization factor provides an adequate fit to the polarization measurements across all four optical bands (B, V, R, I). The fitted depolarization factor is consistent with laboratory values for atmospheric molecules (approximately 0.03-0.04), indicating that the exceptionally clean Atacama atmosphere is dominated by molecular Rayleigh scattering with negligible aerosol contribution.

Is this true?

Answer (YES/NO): NO